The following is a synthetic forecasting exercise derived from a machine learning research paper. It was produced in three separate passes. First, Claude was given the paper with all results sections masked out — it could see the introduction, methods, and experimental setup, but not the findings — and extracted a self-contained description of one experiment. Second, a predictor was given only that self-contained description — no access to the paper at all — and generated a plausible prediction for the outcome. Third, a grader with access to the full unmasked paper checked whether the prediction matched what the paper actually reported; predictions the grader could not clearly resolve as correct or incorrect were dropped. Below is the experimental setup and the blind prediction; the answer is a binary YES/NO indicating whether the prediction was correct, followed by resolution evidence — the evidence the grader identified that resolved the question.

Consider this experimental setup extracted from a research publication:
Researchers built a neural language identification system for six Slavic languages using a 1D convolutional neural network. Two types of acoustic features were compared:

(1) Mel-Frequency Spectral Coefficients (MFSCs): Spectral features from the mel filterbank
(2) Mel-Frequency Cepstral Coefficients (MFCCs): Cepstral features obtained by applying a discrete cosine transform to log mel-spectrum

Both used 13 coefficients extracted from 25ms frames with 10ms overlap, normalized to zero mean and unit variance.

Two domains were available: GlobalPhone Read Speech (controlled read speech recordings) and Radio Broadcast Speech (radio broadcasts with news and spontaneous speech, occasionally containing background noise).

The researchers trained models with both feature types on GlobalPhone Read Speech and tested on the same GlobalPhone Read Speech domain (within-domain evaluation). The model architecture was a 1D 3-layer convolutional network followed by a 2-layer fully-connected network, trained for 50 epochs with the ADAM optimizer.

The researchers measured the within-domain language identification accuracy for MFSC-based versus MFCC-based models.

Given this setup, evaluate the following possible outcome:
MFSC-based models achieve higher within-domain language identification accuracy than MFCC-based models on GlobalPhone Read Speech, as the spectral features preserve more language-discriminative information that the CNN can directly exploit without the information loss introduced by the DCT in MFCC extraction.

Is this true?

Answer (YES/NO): NO